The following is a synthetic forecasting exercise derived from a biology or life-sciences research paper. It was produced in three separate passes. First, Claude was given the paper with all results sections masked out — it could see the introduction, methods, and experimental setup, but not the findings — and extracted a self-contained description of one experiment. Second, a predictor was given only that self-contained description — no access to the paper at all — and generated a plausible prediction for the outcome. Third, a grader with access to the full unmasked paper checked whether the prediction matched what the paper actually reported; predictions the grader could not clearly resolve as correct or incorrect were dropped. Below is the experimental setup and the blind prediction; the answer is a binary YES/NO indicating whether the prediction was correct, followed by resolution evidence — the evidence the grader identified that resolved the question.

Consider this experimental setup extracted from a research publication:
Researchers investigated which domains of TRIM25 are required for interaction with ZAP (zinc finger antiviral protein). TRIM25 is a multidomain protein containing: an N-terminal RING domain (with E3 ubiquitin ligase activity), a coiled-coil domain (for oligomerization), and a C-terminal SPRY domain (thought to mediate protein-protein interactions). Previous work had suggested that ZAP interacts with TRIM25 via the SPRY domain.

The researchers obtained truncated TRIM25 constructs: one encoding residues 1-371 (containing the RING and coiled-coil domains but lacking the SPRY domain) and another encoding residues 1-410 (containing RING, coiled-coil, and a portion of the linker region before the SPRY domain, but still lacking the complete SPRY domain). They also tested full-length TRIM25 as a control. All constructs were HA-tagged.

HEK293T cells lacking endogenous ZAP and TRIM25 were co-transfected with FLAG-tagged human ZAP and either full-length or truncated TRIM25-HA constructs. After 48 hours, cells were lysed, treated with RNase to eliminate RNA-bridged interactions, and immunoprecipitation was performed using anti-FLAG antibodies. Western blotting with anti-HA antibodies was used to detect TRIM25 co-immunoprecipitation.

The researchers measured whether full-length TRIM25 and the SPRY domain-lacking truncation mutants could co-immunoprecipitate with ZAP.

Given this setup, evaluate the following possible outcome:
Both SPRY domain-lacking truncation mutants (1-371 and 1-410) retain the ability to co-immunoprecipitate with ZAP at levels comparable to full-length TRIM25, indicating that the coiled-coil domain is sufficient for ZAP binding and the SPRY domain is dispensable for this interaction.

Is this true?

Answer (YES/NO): NO